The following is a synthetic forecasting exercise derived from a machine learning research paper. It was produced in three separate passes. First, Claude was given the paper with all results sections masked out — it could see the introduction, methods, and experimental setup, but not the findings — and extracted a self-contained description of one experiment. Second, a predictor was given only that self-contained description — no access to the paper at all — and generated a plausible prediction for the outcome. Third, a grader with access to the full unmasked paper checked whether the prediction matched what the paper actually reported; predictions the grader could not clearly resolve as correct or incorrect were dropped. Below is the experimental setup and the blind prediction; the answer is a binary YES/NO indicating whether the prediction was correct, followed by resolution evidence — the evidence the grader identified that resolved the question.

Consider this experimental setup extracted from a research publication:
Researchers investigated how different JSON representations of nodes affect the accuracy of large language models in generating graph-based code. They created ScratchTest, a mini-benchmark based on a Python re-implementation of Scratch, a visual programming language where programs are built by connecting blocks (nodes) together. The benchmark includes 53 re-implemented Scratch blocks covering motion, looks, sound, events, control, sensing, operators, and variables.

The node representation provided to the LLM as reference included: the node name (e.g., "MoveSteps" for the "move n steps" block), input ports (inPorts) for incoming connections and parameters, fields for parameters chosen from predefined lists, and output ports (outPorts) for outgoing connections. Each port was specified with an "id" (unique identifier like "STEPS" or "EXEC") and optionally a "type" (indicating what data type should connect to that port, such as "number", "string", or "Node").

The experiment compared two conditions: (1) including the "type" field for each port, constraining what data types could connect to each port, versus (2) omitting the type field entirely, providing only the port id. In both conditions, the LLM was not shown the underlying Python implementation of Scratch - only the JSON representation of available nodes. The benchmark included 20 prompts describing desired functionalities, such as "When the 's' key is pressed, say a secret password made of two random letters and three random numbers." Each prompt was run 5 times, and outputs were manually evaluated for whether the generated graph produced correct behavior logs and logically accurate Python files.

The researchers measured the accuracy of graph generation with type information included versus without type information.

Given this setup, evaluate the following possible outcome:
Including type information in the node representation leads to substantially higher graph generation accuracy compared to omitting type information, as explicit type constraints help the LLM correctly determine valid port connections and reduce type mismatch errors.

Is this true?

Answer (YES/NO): YES